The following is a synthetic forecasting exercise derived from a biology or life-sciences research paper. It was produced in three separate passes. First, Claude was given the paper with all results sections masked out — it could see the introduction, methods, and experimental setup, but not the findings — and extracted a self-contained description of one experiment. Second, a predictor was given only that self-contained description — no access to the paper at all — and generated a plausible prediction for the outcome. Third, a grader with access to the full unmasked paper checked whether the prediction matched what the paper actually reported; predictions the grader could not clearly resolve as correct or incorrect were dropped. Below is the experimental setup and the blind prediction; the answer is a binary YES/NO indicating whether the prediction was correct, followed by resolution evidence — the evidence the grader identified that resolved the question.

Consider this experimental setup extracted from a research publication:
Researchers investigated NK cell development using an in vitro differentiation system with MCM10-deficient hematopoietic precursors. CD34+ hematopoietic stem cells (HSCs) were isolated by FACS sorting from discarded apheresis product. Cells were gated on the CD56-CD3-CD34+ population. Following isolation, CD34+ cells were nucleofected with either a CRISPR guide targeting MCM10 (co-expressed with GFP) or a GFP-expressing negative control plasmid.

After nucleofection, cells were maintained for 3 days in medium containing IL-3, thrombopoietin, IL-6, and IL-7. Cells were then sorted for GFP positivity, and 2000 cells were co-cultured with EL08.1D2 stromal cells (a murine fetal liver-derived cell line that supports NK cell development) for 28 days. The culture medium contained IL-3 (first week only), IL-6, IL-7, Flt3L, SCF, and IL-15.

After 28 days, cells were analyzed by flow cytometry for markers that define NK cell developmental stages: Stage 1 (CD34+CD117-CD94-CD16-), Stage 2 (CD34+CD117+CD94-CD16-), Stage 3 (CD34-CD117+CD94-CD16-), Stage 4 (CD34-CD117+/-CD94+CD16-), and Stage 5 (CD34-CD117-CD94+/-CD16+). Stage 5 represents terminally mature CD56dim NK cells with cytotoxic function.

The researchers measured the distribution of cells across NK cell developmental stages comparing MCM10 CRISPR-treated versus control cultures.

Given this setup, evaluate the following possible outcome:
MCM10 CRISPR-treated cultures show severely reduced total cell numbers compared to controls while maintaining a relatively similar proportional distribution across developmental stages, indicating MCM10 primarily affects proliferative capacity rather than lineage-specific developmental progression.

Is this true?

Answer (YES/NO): NO